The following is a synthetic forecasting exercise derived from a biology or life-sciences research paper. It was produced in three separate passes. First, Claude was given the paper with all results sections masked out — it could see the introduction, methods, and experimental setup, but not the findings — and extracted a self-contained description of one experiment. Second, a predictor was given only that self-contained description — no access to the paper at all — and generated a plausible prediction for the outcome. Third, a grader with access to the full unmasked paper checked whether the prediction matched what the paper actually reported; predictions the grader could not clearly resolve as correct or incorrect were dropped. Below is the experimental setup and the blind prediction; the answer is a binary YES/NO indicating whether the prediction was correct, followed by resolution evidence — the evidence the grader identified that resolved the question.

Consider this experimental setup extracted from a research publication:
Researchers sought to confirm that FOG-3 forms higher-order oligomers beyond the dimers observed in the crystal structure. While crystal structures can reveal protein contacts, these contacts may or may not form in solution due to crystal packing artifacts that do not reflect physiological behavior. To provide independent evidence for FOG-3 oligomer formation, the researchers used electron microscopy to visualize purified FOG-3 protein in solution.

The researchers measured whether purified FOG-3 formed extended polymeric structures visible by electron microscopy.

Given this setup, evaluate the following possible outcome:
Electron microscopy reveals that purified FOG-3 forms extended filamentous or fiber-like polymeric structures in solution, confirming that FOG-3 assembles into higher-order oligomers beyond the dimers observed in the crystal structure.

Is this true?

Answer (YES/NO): YES